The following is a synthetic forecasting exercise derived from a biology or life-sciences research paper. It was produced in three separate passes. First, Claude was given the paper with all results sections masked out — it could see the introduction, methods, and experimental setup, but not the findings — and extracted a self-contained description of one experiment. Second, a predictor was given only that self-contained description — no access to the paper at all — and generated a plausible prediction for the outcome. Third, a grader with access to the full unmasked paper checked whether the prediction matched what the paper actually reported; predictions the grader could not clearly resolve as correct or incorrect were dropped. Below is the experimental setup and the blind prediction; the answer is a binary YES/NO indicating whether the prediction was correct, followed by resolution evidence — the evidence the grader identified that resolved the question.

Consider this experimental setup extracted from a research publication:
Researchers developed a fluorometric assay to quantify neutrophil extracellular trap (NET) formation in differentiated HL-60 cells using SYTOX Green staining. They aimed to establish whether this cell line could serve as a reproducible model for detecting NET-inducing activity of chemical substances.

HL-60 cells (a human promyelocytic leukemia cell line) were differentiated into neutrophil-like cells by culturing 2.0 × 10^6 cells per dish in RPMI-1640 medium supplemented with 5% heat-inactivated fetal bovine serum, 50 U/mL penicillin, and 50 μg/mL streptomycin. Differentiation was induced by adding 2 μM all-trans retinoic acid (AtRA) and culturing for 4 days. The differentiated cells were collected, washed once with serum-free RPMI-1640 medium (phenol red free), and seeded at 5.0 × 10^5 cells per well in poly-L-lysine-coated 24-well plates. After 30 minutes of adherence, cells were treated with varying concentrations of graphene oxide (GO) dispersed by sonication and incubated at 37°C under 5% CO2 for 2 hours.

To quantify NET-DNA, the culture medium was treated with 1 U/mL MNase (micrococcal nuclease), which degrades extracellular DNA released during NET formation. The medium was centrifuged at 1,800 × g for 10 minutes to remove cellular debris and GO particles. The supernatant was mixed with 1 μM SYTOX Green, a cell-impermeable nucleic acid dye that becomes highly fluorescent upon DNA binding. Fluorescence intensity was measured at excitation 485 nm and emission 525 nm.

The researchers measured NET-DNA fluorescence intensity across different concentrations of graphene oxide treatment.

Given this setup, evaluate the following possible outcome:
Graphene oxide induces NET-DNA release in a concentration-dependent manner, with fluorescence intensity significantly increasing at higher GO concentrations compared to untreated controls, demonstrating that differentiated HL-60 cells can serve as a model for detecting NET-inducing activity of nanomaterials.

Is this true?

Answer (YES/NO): NO